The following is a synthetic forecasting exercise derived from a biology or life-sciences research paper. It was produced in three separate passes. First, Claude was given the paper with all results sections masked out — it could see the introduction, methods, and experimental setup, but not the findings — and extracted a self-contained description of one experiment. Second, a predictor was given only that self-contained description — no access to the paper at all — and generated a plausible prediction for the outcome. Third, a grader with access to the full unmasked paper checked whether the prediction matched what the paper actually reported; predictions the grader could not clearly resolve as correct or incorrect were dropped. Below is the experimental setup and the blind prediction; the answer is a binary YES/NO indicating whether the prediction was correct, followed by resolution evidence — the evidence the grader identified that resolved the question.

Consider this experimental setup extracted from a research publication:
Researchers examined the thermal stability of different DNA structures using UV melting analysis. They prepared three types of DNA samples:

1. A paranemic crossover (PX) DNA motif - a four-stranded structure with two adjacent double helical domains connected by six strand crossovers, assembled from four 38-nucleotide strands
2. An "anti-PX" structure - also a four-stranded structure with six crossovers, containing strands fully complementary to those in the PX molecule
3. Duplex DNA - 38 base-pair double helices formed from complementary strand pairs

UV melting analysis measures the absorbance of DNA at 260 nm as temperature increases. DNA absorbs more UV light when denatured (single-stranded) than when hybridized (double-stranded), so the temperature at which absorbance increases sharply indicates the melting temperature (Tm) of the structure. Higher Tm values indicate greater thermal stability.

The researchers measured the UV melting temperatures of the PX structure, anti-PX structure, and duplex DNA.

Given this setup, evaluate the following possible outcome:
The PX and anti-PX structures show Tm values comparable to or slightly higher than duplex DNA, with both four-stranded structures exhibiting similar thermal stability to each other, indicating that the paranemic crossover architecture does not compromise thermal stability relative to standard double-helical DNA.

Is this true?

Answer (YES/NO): NO